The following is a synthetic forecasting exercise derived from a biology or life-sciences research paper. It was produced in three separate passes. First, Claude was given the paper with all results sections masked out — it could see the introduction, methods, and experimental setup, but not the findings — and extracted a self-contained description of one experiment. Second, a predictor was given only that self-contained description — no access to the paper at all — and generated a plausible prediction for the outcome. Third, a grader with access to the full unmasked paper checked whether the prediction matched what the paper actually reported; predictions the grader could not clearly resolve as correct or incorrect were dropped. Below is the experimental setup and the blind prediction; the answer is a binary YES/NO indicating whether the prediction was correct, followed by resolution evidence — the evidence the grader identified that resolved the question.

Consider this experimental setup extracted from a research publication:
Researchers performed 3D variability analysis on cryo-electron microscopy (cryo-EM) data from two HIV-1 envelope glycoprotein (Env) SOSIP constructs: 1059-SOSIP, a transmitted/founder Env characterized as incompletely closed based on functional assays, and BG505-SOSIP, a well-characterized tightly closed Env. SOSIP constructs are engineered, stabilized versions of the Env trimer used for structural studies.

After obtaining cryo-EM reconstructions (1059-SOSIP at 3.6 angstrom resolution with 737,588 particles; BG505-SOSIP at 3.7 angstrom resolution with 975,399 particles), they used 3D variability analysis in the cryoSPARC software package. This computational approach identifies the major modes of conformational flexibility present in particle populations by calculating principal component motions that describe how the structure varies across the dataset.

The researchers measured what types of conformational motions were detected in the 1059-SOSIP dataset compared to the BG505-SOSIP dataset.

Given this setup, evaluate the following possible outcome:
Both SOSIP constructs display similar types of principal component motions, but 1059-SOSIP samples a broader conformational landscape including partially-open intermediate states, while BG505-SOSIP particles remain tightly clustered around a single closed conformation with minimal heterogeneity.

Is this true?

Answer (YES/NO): NO